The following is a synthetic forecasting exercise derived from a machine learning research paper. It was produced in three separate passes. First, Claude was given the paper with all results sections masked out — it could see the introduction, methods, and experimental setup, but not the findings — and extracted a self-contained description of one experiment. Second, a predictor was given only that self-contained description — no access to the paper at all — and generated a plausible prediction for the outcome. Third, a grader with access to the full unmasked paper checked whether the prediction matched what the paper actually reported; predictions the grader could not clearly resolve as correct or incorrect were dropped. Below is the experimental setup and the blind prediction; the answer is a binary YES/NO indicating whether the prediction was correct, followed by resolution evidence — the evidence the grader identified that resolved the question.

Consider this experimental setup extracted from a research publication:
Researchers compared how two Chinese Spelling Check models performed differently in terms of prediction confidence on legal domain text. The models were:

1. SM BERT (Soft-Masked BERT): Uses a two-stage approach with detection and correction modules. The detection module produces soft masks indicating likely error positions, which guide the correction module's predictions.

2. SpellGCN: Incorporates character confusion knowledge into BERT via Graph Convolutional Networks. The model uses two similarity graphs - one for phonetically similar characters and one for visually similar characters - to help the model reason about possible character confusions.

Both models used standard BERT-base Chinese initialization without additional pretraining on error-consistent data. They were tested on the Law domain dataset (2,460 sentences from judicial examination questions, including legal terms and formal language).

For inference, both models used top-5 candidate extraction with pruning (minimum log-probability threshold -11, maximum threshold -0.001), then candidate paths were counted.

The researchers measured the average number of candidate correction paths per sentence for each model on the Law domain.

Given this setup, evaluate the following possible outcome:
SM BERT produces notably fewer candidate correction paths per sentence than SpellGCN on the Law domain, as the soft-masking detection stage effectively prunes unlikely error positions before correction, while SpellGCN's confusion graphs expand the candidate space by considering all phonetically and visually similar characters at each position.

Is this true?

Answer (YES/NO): NO